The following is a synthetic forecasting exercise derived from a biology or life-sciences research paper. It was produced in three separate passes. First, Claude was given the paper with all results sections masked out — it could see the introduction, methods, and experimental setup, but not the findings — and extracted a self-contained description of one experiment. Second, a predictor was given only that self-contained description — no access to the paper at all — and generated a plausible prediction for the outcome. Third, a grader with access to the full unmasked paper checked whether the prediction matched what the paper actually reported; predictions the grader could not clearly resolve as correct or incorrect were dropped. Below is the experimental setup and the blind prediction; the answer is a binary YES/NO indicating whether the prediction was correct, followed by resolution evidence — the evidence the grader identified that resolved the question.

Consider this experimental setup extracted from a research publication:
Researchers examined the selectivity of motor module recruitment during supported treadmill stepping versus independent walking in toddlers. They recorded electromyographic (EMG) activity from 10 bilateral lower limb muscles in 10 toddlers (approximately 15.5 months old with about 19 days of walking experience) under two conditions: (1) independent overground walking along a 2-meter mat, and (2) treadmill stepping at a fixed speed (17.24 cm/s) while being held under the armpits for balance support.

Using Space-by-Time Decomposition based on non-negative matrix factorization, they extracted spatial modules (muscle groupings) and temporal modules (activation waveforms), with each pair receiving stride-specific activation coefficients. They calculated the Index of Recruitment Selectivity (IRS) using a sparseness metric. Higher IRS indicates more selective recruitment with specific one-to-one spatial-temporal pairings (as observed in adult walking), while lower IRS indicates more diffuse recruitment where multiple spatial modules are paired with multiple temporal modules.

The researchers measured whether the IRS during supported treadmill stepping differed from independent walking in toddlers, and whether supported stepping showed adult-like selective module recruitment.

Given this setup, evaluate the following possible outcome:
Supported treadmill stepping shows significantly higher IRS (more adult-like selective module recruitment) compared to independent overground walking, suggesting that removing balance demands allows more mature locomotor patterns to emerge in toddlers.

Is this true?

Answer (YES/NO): NO